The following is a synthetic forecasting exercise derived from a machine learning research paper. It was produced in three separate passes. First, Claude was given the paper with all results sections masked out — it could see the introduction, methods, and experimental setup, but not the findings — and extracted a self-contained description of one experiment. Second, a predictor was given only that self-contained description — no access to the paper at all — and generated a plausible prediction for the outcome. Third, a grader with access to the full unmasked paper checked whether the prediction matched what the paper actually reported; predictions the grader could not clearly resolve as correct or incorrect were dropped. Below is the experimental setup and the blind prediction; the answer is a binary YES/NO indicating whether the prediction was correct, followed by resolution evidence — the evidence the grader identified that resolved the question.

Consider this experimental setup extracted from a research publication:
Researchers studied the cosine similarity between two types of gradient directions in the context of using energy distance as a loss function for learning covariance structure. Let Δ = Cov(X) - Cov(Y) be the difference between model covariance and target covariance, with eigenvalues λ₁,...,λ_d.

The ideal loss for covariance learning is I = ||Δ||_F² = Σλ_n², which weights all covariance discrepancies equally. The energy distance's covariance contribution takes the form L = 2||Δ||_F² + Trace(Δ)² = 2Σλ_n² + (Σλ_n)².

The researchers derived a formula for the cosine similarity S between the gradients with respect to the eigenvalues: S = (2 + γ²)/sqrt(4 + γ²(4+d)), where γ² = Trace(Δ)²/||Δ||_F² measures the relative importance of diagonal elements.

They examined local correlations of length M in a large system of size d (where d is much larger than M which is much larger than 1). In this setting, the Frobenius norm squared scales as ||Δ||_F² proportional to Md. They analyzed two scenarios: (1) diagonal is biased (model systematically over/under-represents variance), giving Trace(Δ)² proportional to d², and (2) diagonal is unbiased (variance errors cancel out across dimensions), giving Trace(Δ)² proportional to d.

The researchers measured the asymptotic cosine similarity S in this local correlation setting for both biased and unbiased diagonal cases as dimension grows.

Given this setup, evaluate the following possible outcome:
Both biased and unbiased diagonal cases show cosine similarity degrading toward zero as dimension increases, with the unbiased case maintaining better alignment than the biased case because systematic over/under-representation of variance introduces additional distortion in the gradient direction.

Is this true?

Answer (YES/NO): NO